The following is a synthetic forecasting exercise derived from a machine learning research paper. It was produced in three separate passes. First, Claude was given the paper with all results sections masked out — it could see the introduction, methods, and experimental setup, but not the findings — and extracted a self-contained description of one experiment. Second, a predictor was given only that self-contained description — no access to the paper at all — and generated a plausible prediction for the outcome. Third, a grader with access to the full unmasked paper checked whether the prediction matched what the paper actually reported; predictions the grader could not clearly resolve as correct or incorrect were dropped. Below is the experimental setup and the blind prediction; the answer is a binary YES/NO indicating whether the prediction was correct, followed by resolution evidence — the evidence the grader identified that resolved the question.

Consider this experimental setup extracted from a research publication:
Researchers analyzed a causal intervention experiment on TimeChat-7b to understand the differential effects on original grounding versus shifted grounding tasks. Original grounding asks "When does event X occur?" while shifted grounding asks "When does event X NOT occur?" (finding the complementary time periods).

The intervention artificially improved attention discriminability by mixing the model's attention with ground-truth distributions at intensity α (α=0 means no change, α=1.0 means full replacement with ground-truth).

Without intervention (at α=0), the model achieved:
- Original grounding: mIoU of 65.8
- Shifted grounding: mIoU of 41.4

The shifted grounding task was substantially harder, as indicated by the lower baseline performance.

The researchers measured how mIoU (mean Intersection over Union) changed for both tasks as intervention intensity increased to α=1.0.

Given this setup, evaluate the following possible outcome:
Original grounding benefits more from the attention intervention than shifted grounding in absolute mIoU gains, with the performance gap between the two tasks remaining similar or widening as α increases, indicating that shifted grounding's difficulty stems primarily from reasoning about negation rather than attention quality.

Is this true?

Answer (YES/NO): NO